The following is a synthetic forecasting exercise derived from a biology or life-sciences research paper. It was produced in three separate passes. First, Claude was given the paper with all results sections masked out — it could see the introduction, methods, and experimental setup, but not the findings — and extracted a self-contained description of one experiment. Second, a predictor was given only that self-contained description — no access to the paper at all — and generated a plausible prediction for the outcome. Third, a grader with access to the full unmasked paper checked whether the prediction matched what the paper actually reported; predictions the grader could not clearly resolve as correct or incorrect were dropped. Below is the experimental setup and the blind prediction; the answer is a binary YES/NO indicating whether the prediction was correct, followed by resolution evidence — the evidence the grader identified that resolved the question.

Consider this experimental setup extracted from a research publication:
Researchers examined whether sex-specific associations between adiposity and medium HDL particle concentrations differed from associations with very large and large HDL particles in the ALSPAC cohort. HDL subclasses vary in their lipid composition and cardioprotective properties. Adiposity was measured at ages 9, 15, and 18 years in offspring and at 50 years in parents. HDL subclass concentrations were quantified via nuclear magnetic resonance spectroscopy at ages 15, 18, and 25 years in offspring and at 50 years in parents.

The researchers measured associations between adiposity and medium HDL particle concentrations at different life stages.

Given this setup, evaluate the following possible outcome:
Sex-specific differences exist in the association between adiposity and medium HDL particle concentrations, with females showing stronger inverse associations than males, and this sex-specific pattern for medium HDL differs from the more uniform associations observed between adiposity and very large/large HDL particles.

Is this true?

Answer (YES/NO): NO